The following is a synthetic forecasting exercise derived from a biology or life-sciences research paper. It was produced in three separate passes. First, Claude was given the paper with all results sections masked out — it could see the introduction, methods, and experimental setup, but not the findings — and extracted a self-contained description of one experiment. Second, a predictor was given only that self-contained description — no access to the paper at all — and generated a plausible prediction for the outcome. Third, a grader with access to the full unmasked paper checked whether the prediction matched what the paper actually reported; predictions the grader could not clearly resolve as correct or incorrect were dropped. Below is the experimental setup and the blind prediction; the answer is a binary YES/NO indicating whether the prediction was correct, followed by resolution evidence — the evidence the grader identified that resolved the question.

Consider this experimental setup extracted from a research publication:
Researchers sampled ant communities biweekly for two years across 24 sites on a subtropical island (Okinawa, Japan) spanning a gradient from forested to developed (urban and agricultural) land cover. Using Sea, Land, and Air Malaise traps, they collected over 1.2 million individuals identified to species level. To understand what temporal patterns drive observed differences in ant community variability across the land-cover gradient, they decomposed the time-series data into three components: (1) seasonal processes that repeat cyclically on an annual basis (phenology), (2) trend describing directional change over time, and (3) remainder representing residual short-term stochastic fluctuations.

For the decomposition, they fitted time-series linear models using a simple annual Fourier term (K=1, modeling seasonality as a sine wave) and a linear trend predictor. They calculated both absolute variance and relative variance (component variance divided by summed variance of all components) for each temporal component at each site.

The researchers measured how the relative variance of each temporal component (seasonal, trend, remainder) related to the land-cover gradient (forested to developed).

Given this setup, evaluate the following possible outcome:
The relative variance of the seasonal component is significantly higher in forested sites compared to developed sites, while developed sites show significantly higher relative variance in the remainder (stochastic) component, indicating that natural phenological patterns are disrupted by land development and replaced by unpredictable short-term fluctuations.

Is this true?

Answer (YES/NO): YES